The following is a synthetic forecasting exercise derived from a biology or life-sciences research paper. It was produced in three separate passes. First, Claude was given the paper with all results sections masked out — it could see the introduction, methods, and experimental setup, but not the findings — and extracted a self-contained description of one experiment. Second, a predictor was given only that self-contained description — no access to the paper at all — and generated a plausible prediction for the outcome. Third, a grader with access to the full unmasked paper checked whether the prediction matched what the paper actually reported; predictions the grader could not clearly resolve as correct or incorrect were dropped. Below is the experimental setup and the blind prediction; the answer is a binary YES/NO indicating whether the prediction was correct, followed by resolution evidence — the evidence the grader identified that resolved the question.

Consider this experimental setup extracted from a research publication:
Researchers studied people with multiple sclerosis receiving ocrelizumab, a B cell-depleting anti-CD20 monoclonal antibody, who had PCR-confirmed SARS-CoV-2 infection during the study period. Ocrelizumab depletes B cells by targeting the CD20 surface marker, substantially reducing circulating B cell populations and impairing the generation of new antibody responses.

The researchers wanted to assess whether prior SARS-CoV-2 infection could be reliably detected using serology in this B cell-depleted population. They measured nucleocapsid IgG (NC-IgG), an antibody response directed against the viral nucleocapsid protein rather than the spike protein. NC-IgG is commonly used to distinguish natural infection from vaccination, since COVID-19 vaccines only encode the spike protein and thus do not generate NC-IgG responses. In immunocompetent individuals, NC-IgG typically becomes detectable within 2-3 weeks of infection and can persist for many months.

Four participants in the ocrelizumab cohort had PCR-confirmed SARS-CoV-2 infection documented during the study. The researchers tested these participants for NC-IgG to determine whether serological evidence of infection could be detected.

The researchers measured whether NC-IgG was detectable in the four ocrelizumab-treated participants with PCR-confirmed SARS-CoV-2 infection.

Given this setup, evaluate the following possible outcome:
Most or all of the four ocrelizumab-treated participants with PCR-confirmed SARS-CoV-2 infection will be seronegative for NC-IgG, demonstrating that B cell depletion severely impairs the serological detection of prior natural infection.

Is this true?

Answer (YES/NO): YES